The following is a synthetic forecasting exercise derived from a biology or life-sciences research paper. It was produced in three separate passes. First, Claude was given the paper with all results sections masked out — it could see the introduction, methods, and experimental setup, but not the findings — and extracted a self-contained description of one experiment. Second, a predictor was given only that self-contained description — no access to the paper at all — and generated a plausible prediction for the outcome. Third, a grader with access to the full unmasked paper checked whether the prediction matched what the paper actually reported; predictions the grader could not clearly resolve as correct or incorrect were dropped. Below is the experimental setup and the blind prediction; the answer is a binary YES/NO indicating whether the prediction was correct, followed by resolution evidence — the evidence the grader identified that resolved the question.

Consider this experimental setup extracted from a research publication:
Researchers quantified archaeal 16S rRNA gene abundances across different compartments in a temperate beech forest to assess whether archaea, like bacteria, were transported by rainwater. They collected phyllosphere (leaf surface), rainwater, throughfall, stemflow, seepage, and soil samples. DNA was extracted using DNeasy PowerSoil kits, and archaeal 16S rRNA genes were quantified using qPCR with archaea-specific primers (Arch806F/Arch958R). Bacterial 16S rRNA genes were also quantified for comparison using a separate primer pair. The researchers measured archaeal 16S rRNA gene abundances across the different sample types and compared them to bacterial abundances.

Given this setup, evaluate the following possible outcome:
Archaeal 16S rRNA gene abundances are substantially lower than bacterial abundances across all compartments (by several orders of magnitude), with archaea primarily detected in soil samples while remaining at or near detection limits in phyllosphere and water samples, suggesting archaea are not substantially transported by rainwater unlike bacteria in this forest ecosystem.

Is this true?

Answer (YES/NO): NO